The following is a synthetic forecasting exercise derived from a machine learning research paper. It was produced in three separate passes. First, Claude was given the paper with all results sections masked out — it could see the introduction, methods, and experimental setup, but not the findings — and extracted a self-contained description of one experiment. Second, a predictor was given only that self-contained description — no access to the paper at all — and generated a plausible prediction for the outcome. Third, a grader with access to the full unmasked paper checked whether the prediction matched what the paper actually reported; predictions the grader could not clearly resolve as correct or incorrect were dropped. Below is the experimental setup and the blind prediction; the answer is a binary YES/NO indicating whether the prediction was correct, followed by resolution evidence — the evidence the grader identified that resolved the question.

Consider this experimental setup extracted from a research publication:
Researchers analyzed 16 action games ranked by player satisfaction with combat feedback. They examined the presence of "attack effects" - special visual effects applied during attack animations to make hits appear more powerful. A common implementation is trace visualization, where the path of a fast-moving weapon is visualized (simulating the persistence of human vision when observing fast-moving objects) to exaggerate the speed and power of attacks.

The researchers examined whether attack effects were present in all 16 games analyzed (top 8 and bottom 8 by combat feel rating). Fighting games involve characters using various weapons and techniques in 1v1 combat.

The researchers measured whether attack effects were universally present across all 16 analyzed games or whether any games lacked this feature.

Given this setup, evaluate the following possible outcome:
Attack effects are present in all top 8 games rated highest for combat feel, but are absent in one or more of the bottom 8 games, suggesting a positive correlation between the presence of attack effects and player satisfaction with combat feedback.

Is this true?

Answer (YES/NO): YES